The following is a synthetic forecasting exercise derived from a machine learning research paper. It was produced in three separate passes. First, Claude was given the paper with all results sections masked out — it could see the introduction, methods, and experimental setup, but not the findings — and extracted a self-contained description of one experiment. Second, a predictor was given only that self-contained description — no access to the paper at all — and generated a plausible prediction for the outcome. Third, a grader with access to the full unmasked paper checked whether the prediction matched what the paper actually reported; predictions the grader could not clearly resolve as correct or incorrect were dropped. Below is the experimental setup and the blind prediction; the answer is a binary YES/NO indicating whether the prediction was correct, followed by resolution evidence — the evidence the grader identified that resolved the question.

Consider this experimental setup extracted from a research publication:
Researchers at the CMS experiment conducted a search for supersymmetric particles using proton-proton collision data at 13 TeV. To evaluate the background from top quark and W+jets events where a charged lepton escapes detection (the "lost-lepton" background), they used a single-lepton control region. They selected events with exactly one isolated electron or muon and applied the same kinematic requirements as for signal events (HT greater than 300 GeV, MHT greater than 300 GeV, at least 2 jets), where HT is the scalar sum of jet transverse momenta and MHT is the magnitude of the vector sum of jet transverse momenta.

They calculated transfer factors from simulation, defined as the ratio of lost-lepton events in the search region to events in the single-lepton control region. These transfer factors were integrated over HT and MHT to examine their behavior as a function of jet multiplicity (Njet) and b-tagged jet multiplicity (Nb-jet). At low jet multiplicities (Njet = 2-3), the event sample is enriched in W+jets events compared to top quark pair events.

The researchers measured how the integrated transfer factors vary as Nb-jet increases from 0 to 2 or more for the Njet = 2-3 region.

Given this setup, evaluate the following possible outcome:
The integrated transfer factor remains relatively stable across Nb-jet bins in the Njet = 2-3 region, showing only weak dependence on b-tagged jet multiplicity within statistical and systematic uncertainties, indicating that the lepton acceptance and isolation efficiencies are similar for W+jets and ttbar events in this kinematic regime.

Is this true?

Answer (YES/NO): NO